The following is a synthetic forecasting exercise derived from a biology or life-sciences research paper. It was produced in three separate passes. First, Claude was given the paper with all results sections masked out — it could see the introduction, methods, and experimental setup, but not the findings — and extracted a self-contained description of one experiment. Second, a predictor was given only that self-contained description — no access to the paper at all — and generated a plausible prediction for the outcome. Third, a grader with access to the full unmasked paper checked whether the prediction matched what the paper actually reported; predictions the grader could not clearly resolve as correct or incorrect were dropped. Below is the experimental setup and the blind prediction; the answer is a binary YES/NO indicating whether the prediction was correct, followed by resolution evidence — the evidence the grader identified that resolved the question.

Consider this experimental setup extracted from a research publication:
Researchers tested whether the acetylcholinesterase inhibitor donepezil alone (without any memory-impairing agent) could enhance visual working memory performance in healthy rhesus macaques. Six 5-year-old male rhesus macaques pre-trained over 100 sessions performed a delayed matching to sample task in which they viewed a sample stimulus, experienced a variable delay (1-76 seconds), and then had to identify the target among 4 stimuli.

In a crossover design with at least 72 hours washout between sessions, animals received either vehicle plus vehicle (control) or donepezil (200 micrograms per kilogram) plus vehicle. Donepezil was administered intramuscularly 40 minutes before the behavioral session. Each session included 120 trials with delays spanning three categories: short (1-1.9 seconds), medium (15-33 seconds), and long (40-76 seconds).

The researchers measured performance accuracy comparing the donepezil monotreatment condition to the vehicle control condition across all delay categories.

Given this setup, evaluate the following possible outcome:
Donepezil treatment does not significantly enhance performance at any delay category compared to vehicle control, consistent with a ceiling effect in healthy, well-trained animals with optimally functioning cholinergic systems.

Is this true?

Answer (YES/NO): NO